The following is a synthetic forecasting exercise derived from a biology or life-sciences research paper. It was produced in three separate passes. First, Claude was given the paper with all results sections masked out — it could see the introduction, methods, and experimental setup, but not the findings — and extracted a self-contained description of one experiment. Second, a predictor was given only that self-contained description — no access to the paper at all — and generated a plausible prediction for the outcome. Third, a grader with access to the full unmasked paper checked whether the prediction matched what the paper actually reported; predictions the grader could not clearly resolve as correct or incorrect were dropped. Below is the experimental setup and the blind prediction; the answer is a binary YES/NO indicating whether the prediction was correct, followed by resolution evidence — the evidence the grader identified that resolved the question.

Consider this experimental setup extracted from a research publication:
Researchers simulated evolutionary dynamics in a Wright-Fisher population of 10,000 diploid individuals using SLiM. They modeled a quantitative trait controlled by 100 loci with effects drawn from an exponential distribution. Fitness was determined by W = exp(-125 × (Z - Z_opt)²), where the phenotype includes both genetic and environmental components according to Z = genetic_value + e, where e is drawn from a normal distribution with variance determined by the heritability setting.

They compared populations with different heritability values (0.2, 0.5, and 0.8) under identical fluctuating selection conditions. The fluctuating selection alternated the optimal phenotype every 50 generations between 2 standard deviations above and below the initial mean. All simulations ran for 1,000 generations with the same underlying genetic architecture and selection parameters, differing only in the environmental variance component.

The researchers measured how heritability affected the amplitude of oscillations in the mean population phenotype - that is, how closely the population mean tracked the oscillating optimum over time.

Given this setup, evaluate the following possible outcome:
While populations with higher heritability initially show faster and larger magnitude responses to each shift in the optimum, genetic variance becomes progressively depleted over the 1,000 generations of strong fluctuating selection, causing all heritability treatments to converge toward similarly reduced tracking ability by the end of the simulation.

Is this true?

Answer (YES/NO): NO